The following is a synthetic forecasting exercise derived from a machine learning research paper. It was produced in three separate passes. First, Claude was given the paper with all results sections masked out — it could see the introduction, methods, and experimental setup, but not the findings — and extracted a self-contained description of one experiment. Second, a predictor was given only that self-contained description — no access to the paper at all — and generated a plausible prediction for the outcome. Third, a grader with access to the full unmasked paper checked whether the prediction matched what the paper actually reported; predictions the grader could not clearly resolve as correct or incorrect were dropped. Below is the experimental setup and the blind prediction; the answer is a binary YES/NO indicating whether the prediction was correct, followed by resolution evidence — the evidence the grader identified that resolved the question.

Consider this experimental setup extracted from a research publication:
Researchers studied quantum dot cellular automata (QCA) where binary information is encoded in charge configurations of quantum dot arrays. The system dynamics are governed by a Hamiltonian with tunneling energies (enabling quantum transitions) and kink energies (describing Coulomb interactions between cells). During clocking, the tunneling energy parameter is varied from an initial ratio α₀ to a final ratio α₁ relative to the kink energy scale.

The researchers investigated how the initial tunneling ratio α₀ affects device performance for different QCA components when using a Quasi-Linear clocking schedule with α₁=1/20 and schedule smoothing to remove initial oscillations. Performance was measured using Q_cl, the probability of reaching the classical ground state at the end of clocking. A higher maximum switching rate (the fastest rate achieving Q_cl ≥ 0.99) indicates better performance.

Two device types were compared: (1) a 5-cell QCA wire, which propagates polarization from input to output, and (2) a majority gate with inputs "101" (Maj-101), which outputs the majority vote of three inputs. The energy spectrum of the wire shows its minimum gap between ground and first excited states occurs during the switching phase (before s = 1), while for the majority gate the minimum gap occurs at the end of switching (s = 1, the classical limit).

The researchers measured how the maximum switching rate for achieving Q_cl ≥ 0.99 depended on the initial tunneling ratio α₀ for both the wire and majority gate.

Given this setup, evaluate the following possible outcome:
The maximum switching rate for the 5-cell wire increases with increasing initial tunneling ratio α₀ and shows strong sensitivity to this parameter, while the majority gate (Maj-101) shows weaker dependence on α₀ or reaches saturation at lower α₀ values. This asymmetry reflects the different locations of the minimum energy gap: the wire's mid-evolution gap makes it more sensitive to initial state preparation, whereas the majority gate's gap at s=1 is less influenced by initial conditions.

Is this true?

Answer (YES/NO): NO